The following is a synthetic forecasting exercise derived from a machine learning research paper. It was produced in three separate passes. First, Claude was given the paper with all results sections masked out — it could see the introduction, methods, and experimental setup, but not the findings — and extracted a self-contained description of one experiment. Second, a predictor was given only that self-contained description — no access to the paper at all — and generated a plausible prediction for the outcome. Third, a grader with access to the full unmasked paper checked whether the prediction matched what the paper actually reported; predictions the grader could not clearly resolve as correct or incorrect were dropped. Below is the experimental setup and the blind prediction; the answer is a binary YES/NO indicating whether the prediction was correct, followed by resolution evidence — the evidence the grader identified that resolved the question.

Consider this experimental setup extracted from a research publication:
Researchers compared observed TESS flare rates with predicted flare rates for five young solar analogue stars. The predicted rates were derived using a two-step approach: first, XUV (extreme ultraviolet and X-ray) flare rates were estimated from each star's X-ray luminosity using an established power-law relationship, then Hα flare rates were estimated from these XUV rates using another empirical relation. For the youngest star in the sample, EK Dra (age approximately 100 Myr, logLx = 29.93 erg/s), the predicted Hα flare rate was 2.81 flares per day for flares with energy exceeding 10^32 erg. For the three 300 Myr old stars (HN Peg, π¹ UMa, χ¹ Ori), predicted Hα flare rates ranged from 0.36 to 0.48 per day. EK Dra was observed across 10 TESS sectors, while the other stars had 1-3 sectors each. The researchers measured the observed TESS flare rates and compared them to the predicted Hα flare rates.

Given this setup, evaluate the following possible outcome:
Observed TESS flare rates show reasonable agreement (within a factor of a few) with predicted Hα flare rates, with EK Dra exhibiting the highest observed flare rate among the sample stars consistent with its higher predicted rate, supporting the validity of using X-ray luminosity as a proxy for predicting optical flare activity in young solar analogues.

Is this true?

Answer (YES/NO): NO